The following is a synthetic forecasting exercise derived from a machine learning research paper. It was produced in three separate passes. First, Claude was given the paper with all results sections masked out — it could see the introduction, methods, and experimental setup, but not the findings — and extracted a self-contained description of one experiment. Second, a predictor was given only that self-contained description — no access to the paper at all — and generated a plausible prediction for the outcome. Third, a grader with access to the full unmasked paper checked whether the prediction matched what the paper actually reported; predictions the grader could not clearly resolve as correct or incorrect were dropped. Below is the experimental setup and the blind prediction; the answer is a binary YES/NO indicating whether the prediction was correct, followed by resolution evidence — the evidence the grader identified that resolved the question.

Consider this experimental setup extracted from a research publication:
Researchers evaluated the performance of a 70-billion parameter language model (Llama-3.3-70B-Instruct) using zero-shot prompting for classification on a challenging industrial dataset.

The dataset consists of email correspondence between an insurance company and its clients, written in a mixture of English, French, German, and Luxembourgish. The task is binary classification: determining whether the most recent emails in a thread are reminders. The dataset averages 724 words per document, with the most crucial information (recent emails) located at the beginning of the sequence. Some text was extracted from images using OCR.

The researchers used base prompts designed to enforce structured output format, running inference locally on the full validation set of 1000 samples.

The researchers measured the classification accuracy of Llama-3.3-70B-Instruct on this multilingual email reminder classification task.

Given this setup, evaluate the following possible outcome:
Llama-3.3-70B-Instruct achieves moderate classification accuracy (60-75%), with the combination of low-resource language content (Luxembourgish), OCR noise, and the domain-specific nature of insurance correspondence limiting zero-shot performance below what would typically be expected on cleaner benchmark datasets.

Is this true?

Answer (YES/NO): NO